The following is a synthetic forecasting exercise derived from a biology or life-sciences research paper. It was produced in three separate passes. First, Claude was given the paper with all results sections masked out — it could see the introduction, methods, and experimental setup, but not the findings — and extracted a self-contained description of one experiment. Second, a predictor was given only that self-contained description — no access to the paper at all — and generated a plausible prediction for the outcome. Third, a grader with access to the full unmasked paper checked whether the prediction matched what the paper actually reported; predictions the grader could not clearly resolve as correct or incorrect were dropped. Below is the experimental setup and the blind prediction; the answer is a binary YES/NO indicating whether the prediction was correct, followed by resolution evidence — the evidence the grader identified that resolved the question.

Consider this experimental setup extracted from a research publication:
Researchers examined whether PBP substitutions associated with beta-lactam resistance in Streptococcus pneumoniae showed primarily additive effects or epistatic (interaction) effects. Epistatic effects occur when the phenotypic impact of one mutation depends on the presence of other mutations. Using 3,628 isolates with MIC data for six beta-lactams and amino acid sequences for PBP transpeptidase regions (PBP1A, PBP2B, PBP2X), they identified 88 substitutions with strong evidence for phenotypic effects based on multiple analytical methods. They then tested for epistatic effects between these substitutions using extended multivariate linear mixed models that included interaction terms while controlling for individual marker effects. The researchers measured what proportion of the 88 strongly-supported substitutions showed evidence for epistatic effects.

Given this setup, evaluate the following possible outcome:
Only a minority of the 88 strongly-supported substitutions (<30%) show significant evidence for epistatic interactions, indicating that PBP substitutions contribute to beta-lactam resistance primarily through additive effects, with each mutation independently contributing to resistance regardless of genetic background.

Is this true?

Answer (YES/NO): NO